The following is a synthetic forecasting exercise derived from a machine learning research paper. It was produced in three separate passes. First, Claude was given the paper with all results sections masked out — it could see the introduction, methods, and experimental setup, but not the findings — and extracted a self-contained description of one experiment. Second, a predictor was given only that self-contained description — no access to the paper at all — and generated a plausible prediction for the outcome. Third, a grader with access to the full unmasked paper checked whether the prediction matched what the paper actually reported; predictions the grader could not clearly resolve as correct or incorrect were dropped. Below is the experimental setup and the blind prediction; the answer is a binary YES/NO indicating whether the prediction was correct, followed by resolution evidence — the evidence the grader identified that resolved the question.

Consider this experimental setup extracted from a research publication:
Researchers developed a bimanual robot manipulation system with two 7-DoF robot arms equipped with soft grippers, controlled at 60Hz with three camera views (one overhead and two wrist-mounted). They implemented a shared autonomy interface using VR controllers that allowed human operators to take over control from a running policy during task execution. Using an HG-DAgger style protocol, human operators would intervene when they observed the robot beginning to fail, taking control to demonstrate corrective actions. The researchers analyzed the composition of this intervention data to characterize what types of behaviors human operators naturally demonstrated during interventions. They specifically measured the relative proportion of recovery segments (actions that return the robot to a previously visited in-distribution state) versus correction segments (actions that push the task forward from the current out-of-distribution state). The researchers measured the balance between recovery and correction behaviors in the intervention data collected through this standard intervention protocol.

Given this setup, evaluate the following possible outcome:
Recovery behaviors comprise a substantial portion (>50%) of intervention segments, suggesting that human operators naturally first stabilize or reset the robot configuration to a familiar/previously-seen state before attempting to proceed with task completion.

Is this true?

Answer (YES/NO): NO